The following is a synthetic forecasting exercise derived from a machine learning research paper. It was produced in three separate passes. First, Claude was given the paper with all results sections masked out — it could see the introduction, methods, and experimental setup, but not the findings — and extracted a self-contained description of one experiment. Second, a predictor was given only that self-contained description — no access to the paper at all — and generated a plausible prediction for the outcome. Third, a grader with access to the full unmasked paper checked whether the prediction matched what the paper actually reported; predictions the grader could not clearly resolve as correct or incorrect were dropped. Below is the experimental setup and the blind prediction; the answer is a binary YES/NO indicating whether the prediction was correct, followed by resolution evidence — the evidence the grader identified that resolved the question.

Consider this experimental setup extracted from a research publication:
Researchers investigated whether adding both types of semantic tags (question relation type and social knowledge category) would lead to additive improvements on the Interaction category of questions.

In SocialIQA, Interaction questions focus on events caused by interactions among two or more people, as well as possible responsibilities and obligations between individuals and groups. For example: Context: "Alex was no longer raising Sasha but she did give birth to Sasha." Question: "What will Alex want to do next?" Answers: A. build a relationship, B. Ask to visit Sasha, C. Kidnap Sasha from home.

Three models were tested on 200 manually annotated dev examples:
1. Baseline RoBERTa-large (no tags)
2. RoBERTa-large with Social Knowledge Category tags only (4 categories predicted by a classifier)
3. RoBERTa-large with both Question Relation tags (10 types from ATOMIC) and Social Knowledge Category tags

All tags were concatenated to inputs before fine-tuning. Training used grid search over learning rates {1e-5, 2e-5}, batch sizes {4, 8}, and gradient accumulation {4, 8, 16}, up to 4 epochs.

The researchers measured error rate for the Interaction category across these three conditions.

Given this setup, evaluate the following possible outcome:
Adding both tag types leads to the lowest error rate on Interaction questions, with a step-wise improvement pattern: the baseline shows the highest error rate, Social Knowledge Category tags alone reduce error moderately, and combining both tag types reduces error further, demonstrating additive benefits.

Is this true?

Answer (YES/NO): YES